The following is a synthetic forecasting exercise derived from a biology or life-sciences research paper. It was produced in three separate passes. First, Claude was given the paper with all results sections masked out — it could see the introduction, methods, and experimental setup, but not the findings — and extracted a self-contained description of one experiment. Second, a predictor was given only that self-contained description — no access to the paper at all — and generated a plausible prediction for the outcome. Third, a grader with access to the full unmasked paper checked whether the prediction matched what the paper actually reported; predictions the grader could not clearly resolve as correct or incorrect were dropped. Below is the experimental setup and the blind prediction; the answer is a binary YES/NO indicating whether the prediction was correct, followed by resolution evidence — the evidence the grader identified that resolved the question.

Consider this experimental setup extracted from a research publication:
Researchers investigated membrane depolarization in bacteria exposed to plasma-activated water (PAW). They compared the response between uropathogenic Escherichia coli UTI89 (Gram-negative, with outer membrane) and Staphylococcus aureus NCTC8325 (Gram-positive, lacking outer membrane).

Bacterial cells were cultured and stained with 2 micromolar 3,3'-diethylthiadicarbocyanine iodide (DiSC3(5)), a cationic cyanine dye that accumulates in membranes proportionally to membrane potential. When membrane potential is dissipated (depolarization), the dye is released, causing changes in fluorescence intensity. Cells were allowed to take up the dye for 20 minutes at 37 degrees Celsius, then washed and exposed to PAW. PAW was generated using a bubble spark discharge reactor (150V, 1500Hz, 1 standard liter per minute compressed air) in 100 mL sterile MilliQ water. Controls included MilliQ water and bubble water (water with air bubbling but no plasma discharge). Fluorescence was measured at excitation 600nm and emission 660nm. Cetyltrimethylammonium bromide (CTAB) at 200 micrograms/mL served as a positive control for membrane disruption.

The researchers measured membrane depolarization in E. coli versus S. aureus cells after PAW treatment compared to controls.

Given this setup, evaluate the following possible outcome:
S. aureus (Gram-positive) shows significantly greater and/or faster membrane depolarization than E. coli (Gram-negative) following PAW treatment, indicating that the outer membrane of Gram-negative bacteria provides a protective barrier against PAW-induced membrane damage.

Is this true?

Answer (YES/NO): YES